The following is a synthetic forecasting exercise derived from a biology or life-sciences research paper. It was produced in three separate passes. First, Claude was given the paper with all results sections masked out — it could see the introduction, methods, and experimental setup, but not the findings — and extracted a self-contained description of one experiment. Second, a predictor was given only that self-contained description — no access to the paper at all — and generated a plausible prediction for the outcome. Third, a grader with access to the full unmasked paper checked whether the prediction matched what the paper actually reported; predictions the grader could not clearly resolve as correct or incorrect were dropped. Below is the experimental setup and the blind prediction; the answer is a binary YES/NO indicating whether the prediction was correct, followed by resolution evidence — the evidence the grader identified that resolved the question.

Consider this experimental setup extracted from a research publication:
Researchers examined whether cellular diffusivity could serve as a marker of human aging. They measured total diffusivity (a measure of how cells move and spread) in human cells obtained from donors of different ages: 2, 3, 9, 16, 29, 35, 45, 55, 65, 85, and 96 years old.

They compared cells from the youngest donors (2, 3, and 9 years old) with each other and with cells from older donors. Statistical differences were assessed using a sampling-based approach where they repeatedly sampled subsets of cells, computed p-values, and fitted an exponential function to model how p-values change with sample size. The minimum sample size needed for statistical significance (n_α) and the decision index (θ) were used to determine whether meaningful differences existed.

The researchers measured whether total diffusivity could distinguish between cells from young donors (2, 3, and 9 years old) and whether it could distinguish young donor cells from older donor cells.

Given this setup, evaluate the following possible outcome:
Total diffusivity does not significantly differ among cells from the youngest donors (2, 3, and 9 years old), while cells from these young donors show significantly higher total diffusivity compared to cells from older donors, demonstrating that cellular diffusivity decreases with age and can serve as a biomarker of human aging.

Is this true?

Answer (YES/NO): NO